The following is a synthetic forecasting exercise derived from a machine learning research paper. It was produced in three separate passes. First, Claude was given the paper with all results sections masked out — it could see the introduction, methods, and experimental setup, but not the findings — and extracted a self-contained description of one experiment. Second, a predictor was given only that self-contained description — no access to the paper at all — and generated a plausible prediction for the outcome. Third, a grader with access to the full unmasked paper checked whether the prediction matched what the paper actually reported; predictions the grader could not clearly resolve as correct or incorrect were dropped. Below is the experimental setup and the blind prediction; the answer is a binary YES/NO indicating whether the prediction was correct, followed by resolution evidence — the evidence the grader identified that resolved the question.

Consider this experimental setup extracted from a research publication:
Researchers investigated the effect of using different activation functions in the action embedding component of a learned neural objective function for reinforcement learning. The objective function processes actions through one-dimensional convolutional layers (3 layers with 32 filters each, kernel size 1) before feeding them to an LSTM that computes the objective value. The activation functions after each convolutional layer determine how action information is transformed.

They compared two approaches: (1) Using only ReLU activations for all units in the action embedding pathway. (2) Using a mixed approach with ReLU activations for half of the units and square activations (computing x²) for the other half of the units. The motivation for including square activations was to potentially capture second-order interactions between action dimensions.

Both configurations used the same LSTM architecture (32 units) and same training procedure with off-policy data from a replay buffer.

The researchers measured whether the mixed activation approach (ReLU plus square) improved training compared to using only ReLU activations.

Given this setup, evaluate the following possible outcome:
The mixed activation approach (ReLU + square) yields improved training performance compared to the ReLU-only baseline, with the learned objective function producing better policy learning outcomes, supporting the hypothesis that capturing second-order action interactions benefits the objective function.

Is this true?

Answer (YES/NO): NO